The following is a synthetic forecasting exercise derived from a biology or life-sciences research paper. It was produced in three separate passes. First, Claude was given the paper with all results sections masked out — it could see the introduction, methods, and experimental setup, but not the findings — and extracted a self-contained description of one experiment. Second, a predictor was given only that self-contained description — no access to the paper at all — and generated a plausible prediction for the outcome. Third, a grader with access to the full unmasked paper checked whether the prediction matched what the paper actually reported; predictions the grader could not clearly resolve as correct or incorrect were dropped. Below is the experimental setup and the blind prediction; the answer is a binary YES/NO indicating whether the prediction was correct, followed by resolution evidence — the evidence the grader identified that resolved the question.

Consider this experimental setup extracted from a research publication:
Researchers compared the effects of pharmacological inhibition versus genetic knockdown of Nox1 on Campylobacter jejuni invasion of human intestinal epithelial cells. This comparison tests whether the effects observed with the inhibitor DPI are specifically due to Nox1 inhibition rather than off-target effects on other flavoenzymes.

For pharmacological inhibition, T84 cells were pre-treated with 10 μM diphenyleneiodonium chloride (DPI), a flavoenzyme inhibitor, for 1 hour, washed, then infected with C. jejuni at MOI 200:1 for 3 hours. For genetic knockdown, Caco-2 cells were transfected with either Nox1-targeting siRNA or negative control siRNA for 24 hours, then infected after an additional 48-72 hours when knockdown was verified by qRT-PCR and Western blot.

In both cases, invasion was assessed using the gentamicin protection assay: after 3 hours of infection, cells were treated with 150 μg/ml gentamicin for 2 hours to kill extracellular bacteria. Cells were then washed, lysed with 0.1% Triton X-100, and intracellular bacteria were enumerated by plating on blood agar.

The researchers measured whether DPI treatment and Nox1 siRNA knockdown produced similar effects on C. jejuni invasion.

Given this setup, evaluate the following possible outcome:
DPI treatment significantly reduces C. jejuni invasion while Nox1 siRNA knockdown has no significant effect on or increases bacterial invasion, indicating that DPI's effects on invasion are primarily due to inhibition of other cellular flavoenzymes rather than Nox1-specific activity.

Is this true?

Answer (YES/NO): NO